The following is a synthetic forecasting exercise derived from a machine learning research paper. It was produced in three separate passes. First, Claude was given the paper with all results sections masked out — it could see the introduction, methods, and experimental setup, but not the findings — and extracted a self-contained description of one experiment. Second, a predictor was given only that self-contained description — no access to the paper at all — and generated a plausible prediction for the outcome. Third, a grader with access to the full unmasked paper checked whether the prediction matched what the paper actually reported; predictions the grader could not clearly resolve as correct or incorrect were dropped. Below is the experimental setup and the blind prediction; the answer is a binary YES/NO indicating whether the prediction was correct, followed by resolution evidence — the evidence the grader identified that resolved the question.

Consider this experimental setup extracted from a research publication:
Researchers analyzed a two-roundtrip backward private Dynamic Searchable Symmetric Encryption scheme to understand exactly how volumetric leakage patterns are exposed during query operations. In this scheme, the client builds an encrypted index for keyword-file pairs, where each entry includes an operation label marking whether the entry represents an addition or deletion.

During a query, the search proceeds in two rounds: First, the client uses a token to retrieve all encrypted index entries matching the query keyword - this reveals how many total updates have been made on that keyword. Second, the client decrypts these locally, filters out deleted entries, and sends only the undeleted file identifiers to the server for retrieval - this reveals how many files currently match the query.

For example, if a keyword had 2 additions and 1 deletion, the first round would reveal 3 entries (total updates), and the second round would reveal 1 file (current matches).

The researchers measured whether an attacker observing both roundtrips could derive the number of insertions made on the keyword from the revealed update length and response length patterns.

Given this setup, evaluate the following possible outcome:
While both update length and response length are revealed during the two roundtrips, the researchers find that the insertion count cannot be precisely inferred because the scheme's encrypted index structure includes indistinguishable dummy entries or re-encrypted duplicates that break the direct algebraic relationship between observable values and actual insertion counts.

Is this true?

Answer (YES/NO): NO